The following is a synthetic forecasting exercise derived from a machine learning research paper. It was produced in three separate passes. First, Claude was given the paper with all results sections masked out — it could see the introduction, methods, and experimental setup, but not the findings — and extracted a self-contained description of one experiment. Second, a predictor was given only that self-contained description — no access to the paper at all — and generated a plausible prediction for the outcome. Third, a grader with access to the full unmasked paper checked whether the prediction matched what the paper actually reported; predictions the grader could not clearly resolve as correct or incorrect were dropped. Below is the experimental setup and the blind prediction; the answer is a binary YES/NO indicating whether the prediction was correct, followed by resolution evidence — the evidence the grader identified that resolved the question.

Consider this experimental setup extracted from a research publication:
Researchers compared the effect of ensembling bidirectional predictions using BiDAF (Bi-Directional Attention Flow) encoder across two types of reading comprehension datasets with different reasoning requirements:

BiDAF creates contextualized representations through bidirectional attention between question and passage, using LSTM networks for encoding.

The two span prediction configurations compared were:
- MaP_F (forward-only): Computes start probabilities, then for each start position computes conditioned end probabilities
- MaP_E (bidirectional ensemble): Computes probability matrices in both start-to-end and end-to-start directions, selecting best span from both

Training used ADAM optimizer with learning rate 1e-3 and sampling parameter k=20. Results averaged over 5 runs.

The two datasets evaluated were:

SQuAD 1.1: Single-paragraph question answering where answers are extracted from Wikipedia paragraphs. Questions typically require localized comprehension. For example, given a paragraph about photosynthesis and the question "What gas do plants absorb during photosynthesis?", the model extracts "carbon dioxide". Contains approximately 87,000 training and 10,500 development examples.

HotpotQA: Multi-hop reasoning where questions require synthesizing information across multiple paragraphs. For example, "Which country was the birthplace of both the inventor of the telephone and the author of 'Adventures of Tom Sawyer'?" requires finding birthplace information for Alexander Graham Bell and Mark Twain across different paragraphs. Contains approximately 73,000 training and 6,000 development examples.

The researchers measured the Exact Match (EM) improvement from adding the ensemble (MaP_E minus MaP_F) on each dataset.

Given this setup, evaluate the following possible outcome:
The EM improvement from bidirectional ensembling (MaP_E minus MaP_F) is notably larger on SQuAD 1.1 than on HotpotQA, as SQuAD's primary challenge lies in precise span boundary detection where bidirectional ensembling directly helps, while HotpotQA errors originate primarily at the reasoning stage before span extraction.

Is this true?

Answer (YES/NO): NO